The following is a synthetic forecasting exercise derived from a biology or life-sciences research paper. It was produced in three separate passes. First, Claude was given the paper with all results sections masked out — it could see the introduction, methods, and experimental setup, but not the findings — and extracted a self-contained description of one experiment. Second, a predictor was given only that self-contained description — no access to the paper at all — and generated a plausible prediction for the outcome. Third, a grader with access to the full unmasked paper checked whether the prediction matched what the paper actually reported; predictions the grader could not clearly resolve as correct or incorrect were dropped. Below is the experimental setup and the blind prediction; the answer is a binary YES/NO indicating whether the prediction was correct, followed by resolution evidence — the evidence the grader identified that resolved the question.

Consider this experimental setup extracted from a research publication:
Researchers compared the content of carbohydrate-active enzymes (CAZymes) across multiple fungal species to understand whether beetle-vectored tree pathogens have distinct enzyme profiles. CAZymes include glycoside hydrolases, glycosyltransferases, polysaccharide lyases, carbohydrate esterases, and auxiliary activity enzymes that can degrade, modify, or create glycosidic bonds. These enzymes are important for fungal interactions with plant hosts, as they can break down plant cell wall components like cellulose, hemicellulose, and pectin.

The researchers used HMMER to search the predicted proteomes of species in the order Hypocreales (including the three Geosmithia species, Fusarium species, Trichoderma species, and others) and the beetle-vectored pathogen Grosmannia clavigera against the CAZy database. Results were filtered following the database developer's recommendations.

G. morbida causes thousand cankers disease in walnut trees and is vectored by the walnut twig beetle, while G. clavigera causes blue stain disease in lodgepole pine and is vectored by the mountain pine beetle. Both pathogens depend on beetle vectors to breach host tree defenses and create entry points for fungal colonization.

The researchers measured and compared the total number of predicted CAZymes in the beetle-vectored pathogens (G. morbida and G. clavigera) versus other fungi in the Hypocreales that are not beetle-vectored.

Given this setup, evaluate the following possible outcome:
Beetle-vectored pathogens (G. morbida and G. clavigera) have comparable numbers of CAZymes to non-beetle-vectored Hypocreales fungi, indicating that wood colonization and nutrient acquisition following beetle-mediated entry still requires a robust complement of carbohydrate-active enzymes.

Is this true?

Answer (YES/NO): YES